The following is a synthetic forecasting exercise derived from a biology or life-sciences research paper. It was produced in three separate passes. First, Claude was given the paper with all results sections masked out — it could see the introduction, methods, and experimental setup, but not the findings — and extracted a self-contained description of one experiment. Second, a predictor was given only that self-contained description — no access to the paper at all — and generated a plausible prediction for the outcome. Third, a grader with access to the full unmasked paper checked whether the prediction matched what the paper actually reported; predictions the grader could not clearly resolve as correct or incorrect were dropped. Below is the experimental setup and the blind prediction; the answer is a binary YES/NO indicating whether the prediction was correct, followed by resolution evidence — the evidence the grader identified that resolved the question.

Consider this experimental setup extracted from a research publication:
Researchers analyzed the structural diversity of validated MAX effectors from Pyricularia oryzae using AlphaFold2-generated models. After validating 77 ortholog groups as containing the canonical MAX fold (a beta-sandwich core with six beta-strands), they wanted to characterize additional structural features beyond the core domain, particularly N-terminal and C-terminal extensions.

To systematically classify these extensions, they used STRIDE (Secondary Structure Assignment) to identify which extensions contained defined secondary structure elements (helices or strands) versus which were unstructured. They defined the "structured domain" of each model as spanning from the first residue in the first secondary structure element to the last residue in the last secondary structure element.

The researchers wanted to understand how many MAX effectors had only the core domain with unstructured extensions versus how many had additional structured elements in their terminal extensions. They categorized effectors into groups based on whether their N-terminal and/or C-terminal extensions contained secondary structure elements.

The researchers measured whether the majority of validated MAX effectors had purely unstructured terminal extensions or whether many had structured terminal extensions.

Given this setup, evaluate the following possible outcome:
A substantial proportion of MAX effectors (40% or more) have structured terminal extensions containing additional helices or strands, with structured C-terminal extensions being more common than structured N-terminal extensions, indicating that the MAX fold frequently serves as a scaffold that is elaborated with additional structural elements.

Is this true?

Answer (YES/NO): NO